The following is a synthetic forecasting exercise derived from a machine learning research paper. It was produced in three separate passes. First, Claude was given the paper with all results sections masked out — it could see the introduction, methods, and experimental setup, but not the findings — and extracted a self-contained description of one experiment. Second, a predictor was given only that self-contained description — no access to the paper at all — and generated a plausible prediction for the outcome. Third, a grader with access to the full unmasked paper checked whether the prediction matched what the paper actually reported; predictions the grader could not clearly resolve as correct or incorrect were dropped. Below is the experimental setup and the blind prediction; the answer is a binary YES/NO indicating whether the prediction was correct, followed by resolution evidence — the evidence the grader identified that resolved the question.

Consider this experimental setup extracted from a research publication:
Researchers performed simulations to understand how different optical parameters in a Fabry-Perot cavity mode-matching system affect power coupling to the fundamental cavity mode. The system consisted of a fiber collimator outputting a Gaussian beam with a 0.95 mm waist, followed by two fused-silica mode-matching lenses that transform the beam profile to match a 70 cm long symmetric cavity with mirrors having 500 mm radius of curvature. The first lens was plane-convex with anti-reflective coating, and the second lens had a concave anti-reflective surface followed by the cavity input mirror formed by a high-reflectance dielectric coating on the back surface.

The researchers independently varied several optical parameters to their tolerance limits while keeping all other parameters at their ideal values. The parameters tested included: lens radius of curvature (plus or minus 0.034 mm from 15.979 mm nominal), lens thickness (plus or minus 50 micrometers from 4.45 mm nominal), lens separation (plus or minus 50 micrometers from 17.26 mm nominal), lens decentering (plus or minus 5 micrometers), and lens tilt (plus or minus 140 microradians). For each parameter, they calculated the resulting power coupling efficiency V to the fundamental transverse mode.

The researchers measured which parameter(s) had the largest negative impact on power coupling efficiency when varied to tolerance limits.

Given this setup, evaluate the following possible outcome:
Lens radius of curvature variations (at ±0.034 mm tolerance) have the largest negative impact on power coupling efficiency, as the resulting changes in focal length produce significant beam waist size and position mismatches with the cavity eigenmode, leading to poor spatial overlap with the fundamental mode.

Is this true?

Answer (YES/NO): NO